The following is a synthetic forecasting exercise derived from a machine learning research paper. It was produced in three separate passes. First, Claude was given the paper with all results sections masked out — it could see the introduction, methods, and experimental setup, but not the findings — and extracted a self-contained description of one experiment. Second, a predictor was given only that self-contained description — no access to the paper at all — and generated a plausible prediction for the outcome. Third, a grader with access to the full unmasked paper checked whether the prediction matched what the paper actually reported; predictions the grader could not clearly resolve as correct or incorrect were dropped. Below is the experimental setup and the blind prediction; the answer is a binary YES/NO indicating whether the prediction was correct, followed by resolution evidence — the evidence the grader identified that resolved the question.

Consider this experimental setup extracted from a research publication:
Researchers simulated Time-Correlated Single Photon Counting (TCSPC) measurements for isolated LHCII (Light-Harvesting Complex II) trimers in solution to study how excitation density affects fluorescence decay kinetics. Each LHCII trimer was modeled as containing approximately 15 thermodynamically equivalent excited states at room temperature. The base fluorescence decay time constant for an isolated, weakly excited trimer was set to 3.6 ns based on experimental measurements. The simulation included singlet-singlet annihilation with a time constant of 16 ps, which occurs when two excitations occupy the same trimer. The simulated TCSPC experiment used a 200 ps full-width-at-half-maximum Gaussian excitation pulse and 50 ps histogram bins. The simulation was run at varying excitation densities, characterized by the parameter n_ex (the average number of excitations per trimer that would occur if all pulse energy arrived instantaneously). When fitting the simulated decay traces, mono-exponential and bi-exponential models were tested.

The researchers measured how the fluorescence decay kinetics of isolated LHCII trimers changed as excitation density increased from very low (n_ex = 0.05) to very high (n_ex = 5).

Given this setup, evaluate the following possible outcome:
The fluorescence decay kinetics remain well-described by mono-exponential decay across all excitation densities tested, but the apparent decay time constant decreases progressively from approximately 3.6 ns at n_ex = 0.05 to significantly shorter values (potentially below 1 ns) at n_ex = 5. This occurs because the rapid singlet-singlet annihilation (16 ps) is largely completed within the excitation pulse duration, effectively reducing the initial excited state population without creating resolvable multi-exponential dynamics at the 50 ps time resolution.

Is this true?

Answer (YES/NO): NO